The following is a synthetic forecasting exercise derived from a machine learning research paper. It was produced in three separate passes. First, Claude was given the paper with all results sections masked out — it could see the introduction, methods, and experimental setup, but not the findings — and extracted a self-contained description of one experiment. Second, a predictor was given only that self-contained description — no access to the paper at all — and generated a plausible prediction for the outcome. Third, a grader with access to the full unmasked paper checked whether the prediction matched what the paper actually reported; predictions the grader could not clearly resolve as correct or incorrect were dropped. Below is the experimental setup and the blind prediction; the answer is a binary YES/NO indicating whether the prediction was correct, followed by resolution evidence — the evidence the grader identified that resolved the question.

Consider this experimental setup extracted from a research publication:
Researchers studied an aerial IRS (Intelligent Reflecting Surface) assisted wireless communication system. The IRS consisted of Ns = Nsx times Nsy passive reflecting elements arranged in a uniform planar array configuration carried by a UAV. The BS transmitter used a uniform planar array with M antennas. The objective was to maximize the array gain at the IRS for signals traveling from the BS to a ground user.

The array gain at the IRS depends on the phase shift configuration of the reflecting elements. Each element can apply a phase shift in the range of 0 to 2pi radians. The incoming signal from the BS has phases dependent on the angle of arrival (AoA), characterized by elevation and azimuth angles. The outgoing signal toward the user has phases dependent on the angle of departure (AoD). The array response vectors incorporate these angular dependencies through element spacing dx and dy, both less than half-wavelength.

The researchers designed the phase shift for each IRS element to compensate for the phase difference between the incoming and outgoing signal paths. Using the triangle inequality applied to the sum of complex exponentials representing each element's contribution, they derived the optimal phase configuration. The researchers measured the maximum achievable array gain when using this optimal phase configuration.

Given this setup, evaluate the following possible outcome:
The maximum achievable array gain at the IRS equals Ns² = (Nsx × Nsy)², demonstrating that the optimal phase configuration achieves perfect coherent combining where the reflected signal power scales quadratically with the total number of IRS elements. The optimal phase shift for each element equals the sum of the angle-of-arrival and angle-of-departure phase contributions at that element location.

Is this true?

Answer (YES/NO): NO